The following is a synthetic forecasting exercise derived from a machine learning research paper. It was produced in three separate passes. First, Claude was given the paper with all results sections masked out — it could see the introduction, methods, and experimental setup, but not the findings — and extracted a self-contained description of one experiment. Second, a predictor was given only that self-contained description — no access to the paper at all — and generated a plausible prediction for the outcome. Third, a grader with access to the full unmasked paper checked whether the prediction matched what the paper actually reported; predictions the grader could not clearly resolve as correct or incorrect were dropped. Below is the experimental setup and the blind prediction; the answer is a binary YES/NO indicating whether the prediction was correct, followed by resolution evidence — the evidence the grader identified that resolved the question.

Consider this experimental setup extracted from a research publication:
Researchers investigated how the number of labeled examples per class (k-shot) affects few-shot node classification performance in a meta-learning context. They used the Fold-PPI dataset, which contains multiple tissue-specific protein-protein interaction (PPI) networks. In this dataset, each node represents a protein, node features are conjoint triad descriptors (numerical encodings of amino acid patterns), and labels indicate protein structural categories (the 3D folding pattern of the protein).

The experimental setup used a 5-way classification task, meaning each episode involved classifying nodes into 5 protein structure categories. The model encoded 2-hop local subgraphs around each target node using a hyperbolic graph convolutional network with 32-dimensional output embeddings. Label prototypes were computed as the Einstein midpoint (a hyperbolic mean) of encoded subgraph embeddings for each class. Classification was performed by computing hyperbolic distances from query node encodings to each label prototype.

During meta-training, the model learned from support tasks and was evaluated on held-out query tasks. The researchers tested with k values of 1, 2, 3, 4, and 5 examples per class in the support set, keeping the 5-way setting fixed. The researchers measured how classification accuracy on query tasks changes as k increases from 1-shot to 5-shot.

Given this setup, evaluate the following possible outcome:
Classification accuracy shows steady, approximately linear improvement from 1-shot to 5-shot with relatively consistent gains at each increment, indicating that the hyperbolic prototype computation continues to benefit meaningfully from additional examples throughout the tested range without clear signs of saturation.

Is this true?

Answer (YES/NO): YES